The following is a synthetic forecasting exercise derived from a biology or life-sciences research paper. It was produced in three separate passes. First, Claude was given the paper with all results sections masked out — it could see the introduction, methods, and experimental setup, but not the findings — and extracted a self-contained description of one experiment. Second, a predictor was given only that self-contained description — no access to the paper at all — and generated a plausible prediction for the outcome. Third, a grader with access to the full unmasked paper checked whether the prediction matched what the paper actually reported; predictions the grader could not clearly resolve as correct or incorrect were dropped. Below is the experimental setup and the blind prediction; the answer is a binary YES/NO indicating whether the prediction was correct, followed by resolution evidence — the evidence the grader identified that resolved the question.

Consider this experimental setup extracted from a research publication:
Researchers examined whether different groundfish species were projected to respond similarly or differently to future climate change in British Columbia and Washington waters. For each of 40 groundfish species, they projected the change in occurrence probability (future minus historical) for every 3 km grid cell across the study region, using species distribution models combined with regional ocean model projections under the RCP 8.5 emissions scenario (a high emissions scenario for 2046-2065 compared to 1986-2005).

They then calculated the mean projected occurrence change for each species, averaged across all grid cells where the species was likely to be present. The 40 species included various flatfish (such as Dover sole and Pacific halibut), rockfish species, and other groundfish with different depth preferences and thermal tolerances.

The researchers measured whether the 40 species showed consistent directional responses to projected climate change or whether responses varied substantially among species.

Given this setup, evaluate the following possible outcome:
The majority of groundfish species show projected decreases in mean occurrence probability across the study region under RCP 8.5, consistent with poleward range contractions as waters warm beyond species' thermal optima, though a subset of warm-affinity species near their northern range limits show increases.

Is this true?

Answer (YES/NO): NO